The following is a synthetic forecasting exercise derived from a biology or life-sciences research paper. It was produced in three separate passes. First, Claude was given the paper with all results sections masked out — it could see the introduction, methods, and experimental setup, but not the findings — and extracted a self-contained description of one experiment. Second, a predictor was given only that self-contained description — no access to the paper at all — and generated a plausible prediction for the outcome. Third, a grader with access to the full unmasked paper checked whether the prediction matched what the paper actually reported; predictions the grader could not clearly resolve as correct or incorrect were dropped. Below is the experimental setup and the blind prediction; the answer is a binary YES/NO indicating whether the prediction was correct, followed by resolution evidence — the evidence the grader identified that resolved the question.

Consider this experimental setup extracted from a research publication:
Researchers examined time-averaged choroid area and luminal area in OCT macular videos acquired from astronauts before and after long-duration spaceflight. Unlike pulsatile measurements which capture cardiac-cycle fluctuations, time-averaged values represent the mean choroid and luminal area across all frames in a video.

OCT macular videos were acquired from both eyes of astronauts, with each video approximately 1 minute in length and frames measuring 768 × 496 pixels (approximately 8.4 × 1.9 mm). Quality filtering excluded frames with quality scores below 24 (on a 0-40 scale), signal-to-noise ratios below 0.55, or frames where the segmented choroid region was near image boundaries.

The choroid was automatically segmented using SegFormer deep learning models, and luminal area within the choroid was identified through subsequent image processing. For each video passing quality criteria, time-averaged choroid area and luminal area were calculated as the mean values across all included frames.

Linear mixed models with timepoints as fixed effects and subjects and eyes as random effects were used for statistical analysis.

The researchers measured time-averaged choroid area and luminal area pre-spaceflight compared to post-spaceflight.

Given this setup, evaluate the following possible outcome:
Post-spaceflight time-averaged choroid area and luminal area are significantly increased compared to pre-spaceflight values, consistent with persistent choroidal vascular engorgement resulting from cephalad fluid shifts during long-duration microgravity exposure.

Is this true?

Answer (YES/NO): YES